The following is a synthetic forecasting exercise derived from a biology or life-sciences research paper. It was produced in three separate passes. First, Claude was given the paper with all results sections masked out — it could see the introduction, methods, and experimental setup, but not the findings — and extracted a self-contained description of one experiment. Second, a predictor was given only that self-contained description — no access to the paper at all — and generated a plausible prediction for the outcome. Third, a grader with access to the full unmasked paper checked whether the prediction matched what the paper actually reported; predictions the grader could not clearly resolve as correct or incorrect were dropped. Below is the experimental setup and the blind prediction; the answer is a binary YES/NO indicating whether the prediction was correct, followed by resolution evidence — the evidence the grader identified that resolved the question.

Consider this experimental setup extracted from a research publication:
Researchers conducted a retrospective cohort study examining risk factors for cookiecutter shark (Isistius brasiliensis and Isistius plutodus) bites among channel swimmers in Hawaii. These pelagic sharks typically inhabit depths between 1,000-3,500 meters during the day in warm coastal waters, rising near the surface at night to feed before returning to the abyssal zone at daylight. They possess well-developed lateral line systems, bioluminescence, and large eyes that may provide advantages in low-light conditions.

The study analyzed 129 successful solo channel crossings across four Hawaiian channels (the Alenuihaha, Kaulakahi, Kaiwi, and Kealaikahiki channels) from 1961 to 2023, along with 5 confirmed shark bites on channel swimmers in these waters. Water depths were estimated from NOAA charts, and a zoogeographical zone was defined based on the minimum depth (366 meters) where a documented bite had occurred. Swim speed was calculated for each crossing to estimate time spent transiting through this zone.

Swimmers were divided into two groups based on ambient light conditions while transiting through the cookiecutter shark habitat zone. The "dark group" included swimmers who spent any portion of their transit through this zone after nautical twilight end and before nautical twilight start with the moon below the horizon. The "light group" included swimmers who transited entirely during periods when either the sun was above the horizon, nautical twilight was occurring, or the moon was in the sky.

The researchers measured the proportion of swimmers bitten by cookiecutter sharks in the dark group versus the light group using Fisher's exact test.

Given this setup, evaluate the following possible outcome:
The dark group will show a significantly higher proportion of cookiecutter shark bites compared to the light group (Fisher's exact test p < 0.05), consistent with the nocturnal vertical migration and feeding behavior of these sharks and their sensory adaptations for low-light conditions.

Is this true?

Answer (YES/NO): YES